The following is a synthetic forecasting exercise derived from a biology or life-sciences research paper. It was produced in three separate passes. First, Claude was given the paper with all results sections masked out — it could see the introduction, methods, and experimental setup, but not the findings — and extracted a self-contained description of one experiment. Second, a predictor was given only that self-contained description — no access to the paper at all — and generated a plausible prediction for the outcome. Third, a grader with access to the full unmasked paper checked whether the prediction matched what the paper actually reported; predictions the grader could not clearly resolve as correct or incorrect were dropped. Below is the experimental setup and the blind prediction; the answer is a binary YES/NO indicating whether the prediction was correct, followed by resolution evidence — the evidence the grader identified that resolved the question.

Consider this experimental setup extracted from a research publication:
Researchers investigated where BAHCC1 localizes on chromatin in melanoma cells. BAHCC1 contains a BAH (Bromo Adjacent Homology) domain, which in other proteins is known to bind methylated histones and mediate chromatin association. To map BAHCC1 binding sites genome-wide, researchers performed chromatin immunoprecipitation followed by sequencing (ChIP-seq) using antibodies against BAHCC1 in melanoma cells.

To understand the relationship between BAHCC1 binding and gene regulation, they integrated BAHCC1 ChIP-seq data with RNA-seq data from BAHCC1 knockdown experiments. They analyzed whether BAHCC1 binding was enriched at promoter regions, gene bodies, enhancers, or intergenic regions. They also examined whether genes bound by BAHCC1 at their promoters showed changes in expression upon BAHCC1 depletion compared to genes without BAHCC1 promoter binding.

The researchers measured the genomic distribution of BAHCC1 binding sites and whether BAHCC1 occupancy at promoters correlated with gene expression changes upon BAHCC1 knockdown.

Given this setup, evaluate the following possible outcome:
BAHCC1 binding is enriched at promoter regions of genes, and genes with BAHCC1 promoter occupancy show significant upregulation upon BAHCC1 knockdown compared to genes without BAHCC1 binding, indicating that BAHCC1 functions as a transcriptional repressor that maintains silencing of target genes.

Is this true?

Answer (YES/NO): NO